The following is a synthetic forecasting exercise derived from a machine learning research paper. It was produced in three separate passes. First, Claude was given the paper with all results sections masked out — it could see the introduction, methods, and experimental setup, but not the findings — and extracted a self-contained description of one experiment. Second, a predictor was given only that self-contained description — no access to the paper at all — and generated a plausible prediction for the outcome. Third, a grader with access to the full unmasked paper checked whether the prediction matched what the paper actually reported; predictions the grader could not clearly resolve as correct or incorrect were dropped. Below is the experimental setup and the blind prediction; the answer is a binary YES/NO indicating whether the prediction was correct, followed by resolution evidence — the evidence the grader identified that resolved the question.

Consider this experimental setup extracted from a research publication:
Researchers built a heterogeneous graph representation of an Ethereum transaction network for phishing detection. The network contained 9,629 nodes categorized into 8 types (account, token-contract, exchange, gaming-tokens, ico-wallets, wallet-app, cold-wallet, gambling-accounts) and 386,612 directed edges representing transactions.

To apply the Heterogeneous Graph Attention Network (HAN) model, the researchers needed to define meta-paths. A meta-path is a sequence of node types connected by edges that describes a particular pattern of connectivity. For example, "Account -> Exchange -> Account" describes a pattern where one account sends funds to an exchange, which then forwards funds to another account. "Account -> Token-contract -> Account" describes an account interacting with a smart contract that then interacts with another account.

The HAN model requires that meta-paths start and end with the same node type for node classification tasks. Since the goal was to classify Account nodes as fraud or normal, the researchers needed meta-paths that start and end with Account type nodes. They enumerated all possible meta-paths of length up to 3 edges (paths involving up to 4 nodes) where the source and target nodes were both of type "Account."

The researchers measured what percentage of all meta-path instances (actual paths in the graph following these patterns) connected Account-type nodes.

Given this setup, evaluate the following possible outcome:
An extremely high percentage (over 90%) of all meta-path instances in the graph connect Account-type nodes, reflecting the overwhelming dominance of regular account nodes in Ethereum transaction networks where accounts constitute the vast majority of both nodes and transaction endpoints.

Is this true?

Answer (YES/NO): NO